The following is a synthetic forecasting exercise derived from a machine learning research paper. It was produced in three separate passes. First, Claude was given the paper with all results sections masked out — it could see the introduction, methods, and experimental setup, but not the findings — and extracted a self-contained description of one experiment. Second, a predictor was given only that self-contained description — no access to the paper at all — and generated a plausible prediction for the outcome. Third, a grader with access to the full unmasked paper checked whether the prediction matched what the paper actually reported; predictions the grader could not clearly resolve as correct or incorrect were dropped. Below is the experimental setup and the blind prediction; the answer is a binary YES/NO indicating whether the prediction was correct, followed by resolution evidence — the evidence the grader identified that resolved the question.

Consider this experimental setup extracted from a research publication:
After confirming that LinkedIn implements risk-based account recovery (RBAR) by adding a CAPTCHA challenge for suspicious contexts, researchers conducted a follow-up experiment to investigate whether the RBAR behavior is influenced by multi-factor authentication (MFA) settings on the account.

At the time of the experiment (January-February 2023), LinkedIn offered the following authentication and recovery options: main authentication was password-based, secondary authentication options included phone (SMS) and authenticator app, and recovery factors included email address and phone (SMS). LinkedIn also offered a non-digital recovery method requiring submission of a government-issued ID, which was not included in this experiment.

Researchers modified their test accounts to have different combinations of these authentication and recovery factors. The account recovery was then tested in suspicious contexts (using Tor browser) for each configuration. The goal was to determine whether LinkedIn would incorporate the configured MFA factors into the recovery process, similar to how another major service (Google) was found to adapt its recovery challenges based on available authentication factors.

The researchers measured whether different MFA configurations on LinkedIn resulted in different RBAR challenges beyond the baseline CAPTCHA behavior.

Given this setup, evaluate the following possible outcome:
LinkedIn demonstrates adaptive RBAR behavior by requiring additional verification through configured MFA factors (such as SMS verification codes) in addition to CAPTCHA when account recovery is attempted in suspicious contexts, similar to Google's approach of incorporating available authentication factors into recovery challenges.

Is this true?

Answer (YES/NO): NO